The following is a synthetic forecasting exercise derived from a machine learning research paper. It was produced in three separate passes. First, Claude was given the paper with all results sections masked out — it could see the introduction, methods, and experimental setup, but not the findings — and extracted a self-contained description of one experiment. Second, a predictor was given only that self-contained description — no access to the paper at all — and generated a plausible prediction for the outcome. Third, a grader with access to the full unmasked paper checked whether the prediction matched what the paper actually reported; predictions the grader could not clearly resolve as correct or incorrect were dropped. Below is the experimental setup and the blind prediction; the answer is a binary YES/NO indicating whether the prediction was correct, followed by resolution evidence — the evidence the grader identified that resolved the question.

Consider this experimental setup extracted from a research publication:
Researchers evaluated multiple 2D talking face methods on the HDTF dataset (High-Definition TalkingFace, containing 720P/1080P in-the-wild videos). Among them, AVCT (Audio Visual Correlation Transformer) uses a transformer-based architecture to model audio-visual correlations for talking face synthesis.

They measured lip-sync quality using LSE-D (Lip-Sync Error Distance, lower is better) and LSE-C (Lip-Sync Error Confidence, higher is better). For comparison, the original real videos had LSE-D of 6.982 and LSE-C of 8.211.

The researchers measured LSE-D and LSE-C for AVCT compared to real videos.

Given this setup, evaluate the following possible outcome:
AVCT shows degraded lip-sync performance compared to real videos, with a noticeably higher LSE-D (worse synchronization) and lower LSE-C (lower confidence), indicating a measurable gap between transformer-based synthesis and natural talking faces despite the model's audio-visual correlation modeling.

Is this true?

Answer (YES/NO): YES